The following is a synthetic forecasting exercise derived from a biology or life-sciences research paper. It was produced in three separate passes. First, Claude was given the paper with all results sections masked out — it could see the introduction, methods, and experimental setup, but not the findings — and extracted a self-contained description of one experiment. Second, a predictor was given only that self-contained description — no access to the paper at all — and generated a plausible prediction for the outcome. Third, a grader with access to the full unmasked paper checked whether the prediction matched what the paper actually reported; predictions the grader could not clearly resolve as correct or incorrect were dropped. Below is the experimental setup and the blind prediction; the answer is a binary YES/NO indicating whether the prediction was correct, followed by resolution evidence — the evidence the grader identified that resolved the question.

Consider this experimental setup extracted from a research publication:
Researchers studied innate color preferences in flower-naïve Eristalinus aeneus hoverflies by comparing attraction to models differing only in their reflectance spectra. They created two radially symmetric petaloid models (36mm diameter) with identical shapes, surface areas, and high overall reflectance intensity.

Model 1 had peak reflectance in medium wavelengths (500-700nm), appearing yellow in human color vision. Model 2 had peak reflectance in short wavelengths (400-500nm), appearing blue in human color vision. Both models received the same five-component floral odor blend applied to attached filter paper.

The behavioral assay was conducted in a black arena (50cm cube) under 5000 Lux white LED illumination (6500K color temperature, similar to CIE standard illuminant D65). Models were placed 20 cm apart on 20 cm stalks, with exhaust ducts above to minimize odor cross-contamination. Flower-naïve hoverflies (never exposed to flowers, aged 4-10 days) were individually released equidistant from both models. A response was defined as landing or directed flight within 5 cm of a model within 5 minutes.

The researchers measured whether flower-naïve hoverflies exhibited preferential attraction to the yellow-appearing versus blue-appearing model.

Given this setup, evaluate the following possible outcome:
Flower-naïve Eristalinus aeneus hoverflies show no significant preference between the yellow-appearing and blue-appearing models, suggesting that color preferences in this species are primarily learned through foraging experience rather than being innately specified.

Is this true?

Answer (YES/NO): NO